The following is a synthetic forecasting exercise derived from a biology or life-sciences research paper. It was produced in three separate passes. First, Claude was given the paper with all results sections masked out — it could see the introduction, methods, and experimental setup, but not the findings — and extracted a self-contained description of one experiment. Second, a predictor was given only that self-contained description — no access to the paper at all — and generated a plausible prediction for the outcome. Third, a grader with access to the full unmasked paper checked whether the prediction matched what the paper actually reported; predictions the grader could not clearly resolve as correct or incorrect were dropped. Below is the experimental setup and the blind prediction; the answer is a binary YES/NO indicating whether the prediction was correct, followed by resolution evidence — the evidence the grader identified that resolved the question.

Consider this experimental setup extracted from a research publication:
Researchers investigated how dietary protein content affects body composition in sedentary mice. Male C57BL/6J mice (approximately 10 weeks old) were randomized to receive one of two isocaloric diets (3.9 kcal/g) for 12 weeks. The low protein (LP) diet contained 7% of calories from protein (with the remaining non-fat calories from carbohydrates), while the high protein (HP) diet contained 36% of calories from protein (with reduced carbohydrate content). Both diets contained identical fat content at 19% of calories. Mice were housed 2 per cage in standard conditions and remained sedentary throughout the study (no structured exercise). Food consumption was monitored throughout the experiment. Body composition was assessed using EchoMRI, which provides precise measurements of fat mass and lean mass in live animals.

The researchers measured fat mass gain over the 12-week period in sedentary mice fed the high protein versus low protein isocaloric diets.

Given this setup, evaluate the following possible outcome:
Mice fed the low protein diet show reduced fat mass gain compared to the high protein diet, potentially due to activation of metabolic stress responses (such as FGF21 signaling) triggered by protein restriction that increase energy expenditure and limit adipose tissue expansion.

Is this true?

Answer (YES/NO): YES